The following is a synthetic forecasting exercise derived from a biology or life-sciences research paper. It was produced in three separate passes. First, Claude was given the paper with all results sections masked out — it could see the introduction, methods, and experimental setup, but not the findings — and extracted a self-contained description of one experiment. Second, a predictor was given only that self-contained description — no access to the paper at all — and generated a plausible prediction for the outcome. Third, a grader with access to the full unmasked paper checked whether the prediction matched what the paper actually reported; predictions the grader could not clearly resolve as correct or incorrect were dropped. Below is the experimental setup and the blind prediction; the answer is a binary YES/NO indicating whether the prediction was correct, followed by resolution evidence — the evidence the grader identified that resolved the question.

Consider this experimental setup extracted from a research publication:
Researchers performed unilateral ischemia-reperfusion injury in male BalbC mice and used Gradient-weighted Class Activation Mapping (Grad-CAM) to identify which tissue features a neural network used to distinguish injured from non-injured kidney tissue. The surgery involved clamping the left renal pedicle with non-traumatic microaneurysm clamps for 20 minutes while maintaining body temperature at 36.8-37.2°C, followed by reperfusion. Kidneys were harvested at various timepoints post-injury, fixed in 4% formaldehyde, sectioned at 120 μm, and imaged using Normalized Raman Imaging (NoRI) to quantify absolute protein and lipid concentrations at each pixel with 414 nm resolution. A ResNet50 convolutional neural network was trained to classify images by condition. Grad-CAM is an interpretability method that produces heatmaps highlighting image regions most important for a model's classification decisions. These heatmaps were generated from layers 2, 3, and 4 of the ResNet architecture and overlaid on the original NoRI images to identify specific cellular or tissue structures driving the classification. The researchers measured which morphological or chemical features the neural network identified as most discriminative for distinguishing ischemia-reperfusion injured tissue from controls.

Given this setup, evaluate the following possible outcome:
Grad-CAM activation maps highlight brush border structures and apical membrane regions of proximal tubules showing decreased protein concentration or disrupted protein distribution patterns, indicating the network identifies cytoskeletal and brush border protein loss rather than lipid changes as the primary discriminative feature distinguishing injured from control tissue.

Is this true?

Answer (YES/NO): NO